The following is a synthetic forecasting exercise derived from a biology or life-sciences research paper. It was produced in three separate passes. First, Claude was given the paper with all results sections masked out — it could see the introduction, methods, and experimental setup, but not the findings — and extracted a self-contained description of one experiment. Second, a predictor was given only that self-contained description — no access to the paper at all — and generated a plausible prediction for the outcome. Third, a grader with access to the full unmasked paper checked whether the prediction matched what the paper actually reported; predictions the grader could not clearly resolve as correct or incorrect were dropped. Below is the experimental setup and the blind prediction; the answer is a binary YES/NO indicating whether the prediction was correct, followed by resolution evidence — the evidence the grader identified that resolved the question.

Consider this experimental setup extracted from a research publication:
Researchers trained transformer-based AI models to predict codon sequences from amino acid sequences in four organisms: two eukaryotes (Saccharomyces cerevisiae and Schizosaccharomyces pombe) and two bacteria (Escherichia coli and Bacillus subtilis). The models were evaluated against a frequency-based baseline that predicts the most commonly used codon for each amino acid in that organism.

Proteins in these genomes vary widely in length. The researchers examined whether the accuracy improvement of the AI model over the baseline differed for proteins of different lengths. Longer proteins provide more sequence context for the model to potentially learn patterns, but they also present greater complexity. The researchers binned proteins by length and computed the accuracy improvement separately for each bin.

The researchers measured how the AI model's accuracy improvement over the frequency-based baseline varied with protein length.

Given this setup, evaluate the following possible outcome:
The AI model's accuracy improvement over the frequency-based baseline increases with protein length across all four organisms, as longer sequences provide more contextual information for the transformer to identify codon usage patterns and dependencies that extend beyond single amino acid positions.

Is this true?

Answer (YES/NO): NO